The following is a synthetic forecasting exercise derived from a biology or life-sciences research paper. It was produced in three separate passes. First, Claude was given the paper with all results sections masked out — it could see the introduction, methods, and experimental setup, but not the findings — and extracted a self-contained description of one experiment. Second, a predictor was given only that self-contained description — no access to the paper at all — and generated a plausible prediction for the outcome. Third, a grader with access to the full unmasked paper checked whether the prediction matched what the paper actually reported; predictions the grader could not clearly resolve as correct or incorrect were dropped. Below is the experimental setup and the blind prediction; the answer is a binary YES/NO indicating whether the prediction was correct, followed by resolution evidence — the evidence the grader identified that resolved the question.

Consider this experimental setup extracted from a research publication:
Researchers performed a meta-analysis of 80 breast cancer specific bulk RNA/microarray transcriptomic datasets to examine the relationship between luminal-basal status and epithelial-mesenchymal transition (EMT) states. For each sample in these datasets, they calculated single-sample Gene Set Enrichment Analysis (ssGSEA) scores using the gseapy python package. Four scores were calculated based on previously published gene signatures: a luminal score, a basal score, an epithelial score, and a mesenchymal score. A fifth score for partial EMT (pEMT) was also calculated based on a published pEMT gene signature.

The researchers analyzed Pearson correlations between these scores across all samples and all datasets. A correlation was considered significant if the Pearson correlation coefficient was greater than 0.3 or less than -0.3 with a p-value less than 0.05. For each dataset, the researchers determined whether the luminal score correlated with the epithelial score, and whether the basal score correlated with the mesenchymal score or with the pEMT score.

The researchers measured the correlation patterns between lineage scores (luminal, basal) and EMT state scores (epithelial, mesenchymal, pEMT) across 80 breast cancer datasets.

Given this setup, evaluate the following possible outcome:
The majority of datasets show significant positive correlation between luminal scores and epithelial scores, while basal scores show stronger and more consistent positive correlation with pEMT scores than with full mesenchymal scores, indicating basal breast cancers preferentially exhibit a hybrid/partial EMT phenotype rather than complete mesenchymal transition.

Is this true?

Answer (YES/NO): NO